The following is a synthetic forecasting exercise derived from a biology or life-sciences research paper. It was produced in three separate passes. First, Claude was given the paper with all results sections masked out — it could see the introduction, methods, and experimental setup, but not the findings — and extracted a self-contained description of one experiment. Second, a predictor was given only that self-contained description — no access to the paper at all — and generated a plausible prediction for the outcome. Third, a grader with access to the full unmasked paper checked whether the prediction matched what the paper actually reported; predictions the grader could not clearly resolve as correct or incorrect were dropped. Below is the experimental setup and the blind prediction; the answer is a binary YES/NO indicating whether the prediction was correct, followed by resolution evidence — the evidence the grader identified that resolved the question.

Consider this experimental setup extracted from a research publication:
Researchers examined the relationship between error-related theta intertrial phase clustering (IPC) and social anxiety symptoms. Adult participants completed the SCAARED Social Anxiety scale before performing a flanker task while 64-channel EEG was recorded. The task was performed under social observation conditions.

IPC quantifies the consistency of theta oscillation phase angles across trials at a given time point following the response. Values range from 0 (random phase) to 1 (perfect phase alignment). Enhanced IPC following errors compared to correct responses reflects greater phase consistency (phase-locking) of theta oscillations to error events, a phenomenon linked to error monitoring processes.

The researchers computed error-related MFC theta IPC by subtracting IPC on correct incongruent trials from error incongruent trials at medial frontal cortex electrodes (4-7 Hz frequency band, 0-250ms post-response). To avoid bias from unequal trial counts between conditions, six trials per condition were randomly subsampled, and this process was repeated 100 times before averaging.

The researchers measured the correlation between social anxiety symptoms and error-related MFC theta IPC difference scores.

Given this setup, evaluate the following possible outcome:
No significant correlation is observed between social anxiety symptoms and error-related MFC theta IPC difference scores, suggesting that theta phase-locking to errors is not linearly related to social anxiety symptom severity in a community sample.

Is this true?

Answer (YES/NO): NO